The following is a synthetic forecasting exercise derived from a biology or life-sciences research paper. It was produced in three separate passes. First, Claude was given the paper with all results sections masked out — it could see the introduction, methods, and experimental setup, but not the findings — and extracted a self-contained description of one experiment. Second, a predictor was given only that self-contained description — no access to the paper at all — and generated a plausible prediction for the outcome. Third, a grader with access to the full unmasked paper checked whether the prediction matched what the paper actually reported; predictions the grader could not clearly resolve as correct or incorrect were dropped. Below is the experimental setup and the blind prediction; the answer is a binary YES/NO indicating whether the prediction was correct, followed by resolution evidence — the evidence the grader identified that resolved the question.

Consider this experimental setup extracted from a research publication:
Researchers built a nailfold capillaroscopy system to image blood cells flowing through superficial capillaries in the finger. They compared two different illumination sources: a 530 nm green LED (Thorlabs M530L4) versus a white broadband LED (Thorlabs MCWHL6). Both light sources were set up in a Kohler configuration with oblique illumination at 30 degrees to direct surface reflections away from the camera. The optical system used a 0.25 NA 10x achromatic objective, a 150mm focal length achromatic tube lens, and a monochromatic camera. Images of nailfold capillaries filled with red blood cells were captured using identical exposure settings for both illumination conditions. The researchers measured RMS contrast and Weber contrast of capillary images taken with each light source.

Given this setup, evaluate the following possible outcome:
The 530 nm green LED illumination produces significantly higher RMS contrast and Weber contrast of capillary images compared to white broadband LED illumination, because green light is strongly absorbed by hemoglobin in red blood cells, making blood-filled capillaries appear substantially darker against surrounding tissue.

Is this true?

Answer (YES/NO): YES